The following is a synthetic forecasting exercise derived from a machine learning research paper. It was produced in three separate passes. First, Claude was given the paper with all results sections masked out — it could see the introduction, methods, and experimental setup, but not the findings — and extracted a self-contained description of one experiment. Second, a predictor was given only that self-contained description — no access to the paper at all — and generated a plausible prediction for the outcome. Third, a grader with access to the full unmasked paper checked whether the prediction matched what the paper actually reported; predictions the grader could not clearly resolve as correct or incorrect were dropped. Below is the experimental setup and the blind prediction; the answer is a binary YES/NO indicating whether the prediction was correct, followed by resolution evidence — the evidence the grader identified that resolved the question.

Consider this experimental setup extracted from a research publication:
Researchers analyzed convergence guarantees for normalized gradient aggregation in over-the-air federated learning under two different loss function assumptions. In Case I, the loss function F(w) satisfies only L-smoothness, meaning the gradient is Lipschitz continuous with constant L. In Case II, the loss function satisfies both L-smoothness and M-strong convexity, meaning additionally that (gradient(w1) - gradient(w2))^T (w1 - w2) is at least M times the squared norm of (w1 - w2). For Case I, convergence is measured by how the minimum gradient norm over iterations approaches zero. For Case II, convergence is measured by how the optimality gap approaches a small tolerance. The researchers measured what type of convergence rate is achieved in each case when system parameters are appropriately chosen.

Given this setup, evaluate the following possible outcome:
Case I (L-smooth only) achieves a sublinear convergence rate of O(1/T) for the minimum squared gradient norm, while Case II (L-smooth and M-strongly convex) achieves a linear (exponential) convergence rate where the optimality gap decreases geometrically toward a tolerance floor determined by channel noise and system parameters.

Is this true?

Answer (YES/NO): NO